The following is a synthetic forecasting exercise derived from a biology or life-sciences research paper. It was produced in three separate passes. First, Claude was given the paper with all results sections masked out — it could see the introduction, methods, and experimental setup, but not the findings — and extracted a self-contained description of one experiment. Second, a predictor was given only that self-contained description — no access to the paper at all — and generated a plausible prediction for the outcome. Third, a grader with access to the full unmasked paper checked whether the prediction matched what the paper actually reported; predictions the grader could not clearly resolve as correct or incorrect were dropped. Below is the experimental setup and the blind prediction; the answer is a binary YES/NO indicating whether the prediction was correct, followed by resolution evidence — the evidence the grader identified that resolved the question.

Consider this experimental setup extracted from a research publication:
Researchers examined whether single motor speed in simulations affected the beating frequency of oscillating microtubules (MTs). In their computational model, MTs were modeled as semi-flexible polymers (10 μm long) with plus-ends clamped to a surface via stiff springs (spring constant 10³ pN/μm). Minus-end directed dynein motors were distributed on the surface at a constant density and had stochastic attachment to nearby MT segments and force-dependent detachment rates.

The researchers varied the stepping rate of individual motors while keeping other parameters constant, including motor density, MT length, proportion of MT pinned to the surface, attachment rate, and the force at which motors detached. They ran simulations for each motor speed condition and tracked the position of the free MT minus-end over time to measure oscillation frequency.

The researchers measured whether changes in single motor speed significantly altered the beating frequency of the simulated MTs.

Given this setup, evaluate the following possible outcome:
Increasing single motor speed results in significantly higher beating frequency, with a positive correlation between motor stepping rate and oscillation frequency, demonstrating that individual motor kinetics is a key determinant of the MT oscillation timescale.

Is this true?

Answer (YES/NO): NO